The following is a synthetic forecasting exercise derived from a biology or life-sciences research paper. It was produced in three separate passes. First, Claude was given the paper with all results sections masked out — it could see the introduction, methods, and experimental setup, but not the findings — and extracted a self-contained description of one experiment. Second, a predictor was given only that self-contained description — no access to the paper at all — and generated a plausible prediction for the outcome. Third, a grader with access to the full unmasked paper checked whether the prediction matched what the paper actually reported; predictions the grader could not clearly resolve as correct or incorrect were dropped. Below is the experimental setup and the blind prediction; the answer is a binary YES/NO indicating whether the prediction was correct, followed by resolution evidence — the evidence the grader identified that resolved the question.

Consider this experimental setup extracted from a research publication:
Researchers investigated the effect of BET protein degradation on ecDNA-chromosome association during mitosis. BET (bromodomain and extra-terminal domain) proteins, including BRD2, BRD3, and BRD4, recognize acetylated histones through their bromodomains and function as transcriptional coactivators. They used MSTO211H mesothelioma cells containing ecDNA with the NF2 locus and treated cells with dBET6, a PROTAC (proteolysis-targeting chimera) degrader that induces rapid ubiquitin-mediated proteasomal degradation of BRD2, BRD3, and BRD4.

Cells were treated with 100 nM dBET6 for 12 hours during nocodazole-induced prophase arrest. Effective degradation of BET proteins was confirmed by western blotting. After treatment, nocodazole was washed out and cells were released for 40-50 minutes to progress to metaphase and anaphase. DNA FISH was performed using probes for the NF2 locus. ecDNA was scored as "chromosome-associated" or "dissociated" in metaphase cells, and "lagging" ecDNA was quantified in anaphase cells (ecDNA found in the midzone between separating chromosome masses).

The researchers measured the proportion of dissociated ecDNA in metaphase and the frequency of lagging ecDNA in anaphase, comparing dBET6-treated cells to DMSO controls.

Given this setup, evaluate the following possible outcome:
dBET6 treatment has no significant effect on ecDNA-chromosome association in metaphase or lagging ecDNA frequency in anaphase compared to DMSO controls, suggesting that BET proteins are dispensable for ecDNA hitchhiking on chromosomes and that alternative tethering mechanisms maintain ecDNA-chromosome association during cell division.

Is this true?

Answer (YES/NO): YES